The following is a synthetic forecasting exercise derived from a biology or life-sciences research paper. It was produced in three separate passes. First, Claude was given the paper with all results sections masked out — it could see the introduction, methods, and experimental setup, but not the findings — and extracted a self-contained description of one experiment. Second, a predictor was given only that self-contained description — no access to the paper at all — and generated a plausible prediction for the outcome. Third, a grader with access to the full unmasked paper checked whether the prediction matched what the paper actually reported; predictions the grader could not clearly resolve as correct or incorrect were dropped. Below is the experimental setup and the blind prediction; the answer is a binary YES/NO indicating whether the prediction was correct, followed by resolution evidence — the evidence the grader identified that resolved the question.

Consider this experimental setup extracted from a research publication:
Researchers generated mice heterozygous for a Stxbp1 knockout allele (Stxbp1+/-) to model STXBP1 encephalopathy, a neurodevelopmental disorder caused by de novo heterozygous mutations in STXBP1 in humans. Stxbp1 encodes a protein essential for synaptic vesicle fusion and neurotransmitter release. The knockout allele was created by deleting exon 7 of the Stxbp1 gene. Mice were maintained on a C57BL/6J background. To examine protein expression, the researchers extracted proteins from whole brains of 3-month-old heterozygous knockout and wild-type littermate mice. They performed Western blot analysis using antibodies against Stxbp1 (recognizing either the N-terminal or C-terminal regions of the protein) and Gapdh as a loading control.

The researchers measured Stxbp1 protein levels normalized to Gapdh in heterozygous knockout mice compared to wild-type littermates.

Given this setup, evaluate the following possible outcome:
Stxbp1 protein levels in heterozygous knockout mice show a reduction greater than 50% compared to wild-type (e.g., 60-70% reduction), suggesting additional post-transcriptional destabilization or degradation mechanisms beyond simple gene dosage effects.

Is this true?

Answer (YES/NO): NO